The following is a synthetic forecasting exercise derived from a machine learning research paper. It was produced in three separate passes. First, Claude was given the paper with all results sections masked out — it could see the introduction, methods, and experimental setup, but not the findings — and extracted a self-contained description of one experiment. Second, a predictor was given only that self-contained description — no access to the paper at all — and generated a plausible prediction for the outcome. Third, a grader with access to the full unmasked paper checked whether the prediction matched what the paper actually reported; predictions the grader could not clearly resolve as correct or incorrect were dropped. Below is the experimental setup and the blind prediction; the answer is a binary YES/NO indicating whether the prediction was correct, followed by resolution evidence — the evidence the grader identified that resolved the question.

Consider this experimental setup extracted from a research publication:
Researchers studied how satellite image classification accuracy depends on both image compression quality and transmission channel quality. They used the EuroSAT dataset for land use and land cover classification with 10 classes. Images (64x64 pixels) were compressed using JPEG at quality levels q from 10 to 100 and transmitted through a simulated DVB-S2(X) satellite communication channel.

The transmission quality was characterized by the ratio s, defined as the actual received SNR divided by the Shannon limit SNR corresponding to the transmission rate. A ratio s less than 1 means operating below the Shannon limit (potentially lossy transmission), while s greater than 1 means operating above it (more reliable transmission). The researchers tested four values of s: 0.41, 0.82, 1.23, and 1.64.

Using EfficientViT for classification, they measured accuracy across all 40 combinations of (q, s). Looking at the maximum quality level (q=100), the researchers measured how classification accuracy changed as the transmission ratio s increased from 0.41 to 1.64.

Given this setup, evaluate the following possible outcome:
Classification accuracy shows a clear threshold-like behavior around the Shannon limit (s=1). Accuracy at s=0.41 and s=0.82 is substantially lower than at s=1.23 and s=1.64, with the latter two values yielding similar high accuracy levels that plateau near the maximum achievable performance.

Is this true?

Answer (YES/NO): YES